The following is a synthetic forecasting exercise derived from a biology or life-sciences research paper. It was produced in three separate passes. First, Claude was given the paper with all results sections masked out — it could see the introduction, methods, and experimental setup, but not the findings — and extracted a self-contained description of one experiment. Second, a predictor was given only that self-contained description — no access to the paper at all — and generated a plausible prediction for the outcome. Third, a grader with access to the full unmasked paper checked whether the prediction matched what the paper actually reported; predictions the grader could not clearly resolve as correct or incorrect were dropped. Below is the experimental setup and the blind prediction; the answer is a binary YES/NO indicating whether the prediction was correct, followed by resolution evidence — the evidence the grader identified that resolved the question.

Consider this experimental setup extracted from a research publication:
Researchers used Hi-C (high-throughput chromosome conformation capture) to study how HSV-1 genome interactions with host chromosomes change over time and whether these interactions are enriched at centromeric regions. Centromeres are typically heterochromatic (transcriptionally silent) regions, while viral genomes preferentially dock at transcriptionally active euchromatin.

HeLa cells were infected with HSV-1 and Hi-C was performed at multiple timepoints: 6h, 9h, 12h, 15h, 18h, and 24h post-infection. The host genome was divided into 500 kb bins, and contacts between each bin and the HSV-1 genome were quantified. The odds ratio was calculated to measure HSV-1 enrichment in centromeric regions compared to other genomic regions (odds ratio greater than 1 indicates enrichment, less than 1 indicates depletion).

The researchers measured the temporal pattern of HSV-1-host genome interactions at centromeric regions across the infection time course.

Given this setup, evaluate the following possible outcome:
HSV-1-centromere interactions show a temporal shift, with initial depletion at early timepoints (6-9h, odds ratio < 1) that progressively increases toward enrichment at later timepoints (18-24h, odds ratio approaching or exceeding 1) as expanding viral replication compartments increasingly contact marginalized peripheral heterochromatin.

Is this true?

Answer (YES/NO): NO